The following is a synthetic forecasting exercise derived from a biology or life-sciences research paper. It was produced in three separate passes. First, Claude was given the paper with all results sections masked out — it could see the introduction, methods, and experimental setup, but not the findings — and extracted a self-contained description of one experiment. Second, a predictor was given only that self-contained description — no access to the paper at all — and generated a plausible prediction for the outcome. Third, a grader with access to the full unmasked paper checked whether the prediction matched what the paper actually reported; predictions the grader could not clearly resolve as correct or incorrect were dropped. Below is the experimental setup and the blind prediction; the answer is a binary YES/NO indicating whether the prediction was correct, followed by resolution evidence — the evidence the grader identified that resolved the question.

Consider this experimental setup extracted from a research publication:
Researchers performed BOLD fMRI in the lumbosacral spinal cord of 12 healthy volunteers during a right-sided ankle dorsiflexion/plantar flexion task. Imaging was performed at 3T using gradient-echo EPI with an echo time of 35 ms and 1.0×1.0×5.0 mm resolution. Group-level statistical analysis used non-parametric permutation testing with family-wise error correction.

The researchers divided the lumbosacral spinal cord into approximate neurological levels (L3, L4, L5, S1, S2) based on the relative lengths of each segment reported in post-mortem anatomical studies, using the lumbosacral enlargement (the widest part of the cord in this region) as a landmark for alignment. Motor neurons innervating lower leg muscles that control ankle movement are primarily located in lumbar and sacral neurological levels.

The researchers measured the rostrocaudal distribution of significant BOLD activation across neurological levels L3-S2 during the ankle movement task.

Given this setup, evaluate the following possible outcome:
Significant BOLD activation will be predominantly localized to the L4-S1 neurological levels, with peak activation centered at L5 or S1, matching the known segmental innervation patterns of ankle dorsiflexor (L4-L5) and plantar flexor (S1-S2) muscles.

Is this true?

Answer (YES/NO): YES